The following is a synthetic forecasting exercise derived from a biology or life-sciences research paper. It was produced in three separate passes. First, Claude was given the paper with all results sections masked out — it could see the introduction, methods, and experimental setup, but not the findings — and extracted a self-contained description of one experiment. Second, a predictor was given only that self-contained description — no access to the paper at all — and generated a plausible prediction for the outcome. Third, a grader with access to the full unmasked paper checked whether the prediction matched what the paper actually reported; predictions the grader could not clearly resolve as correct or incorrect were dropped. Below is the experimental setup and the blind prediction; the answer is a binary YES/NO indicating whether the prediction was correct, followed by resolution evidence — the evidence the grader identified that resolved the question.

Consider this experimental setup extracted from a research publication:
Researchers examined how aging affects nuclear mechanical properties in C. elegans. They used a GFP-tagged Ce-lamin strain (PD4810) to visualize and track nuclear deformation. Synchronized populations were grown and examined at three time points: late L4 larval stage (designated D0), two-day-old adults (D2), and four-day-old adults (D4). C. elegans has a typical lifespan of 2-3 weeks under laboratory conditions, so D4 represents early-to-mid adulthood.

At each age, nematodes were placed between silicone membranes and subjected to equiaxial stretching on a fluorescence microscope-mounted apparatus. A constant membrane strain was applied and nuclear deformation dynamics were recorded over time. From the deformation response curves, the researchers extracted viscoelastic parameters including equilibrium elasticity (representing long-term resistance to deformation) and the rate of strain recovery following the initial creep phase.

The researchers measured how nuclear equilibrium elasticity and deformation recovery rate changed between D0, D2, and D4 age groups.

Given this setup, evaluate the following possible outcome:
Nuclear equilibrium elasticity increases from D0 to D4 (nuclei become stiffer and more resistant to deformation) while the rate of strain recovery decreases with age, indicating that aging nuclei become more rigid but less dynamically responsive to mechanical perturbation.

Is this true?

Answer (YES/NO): YES